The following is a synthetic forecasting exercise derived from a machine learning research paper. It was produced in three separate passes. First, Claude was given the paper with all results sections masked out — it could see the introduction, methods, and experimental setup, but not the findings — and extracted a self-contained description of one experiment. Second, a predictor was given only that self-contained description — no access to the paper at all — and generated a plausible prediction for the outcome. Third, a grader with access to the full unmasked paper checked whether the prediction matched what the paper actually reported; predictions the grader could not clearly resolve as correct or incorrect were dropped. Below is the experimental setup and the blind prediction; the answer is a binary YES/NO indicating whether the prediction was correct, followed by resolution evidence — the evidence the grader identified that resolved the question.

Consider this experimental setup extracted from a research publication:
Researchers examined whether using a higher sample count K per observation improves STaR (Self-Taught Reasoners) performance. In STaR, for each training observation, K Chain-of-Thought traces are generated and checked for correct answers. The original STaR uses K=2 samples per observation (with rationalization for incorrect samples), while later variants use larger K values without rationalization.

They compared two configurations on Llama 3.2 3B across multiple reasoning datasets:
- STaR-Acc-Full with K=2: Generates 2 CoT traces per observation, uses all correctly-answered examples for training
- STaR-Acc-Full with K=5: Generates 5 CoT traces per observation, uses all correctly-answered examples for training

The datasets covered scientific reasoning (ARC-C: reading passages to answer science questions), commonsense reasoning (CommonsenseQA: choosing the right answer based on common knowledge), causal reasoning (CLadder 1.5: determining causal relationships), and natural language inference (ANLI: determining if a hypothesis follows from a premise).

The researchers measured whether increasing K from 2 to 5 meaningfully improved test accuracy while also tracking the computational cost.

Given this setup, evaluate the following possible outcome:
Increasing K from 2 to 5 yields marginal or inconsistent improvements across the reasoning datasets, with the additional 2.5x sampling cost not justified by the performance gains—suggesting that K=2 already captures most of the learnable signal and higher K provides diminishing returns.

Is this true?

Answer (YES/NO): NO